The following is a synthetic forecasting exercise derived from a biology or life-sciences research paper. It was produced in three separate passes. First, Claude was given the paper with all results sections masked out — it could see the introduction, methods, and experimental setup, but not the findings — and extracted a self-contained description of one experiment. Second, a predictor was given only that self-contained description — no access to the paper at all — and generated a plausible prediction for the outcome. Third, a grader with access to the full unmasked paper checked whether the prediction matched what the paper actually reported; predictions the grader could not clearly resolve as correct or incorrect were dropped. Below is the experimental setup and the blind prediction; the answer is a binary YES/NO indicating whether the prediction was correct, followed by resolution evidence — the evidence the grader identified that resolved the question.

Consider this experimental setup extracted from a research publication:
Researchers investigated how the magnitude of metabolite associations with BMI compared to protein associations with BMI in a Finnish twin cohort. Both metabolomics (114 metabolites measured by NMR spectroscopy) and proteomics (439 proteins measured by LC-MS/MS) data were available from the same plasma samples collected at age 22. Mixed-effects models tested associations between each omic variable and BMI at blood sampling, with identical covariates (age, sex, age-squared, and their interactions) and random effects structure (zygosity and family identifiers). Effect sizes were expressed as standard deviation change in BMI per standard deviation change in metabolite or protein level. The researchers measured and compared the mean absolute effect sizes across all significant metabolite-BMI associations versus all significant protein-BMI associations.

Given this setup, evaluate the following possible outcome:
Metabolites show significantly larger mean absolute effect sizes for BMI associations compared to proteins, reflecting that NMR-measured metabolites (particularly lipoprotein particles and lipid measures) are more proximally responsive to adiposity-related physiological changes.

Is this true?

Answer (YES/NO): YES